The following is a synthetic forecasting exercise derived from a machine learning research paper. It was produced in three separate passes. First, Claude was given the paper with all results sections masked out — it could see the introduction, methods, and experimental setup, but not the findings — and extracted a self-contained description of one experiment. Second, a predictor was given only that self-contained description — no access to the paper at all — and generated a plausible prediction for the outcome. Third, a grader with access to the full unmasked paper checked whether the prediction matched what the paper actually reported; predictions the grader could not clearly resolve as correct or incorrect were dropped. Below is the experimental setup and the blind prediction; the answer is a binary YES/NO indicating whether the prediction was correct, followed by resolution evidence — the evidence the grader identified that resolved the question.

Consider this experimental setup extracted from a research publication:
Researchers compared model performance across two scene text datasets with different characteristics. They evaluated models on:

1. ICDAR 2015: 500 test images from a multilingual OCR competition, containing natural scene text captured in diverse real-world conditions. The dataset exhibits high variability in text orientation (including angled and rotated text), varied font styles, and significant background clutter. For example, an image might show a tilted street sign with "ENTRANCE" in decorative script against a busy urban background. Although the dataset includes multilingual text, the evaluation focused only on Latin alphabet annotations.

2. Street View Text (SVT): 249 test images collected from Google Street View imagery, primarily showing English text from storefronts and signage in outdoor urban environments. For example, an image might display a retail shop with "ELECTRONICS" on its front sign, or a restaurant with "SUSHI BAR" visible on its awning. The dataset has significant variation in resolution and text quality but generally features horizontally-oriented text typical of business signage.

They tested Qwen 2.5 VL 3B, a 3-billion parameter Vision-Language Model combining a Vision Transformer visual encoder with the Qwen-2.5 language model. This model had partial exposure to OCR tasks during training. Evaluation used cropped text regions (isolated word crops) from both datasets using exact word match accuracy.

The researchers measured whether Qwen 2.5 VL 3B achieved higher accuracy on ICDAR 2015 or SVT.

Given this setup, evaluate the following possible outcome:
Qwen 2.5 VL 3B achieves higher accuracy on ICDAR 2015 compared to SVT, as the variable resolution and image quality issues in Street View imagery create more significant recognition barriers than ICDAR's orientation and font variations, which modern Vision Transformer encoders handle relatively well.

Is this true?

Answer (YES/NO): NO